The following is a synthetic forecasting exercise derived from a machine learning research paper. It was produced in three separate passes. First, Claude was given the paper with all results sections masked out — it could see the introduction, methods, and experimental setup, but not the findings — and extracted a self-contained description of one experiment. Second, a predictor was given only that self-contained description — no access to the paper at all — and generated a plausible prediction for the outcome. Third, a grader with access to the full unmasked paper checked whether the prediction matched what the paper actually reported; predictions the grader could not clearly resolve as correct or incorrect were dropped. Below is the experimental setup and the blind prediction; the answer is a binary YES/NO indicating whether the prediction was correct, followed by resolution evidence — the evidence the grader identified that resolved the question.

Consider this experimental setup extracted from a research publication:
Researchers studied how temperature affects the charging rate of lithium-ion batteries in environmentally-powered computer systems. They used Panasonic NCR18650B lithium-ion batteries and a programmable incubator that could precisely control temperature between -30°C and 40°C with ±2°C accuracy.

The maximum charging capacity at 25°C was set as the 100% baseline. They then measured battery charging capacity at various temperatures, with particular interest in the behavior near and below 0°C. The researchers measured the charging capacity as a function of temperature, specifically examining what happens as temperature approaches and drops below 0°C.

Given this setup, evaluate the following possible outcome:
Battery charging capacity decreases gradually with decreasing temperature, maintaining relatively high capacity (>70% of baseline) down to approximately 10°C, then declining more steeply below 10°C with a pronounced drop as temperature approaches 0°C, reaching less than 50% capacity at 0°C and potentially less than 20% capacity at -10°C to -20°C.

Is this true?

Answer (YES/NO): NO